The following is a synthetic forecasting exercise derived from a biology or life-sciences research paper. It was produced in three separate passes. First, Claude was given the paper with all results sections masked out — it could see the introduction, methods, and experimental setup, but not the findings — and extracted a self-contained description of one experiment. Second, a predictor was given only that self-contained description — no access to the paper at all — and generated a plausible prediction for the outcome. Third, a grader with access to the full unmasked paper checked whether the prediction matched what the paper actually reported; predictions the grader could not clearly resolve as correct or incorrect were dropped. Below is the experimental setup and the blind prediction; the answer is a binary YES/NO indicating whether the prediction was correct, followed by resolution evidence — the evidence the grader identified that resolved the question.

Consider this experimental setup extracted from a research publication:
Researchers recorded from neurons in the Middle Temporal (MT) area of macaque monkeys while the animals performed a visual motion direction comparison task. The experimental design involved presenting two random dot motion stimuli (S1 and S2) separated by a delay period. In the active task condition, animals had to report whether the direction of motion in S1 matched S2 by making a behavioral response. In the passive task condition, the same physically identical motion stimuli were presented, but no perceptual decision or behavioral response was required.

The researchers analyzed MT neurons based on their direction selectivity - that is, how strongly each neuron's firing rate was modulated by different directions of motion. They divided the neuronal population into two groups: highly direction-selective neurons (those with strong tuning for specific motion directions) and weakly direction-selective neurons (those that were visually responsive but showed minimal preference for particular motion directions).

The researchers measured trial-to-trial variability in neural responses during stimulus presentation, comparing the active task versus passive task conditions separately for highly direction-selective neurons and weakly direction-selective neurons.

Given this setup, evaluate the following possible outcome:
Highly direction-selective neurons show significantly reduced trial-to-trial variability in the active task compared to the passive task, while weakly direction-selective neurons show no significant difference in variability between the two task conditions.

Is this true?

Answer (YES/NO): NO